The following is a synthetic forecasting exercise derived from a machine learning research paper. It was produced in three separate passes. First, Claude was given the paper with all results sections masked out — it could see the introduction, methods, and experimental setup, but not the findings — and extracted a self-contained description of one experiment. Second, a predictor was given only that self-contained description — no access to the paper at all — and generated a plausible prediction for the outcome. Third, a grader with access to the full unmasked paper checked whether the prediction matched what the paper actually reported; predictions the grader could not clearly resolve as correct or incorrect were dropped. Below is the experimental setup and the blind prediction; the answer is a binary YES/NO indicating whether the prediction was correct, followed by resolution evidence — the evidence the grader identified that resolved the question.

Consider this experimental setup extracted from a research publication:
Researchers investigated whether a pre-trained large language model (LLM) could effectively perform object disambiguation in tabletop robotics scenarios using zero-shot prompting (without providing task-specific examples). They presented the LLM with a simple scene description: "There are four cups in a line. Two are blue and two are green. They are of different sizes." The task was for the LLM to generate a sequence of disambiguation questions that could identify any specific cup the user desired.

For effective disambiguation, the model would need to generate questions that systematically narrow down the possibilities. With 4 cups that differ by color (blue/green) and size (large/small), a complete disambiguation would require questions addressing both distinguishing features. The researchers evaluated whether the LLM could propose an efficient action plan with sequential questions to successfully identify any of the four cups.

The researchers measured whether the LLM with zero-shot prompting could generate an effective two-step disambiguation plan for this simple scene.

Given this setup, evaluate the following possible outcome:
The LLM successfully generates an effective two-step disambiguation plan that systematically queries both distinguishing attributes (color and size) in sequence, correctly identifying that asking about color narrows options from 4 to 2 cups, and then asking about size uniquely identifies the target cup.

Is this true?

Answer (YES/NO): YES